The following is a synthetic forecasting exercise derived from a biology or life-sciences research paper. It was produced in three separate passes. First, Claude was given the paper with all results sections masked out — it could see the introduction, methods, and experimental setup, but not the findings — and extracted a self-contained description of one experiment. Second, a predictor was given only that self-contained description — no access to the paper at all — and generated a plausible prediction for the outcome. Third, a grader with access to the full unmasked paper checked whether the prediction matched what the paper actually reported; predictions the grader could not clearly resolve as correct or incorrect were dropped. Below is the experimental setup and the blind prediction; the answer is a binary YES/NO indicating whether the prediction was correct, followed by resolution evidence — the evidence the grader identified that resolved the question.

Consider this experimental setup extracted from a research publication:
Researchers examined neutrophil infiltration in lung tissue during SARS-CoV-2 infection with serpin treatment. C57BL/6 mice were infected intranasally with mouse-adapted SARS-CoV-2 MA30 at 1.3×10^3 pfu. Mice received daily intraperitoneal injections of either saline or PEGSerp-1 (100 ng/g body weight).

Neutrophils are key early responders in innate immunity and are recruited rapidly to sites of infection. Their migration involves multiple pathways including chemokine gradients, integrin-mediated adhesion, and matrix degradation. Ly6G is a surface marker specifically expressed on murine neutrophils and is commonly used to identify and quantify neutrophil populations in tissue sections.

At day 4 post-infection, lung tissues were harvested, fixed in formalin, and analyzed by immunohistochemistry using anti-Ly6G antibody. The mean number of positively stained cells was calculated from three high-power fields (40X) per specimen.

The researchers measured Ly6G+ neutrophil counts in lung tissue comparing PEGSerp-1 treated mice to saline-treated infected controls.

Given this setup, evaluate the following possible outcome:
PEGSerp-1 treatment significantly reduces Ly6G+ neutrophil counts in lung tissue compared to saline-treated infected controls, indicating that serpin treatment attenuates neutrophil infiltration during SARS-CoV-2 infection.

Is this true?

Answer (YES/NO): NO